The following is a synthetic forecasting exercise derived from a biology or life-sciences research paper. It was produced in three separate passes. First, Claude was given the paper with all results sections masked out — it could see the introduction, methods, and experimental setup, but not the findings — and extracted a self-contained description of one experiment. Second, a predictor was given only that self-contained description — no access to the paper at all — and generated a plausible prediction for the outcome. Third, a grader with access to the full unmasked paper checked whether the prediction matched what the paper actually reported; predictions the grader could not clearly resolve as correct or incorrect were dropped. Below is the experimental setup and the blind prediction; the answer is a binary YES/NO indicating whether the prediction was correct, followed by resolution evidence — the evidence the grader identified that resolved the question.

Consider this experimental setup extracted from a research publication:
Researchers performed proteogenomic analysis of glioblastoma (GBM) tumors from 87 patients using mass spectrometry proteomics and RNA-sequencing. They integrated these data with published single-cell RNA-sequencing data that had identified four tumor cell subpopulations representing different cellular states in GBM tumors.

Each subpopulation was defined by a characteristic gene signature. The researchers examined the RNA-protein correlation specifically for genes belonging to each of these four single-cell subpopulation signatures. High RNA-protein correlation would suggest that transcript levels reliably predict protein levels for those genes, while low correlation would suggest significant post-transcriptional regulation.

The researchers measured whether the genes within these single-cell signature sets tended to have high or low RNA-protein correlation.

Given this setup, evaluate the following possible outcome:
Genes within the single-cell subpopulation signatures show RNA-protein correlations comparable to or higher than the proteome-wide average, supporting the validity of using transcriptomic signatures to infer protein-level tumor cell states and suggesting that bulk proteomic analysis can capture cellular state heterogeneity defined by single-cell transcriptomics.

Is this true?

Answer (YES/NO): YES